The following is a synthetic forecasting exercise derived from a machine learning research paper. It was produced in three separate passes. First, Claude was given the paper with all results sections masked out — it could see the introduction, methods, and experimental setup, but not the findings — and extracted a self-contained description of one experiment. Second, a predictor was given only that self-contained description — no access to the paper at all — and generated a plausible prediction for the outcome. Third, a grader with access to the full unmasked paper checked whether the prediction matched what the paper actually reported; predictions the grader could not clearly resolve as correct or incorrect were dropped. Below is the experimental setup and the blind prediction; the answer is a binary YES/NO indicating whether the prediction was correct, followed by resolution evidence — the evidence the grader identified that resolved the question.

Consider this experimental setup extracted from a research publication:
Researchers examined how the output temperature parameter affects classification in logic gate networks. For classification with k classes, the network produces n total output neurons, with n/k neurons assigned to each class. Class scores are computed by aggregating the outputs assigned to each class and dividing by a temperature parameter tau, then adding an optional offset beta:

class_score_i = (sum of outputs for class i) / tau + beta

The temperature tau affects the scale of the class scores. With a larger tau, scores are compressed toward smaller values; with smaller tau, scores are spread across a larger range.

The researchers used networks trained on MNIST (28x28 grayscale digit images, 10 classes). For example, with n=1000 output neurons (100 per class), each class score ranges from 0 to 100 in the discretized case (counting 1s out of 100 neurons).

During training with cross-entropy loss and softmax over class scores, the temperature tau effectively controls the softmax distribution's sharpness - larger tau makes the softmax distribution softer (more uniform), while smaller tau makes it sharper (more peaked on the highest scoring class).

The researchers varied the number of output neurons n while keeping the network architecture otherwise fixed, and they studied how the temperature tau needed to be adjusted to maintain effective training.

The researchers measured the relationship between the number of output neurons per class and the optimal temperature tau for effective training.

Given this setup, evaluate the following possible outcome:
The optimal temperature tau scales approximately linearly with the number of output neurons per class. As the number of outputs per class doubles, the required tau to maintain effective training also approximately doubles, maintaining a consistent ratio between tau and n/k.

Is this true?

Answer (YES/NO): NO